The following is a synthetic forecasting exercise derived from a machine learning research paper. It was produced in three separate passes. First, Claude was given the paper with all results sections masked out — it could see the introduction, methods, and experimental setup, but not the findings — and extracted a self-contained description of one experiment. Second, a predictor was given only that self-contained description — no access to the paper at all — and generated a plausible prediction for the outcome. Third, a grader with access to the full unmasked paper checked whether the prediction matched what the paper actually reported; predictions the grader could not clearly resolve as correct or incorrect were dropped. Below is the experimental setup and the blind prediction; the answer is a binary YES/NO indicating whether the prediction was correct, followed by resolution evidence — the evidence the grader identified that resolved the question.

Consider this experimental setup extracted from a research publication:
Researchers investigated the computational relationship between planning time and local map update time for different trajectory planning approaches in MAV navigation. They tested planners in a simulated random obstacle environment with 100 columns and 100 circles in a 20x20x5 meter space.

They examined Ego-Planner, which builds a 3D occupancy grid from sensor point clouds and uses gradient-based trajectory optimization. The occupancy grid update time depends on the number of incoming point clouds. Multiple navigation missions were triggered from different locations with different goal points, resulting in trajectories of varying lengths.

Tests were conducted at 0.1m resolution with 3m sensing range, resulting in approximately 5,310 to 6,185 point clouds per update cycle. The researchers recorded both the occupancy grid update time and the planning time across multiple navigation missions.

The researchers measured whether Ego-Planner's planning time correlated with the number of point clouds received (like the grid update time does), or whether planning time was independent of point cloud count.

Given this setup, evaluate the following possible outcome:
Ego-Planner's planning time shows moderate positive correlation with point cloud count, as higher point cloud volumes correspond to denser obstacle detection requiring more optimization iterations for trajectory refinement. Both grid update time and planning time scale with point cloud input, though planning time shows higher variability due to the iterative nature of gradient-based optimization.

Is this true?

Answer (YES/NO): NO